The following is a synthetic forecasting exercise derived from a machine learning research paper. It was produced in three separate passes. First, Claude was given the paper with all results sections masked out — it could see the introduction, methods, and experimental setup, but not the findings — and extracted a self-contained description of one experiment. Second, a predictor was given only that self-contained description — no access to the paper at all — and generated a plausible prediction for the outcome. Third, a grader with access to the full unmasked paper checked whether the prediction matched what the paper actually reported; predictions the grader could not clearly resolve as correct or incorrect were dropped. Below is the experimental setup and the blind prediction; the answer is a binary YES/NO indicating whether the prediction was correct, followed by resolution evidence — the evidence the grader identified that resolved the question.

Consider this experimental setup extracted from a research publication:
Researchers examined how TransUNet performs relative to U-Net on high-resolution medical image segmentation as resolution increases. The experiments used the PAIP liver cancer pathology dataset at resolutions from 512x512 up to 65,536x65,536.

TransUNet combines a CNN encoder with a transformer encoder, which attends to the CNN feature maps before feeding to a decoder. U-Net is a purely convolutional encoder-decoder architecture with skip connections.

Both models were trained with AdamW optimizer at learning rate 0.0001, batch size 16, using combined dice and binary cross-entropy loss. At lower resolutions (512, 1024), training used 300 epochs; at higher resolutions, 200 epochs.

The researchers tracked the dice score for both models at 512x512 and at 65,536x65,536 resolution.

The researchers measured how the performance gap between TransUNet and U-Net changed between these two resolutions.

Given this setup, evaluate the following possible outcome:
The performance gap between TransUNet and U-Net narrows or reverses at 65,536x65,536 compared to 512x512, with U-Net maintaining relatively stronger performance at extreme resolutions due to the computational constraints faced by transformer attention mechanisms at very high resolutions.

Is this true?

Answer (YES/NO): NO